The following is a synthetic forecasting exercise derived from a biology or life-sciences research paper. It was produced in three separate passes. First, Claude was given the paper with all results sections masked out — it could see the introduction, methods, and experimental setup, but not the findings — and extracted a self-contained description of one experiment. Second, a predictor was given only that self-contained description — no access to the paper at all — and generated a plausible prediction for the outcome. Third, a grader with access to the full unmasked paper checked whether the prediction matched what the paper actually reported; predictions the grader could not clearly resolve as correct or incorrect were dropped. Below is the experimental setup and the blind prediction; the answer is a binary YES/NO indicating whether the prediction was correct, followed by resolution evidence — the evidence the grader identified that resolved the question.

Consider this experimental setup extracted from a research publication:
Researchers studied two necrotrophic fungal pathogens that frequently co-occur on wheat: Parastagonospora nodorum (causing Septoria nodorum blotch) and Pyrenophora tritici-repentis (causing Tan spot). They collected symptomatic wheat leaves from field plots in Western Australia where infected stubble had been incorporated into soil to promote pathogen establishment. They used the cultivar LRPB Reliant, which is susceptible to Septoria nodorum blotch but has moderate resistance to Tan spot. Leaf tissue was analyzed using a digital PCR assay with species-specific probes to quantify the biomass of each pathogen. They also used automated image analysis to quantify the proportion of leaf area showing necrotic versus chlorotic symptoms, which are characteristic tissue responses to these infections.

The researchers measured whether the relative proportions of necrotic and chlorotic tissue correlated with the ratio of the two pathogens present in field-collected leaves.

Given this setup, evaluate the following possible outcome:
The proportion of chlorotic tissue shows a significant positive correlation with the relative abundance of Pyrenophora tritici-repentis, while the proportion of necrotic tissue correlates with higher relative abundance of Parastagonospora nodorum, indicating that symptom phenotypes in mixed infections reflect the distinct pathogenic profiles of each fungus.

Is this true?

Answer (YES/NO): NO